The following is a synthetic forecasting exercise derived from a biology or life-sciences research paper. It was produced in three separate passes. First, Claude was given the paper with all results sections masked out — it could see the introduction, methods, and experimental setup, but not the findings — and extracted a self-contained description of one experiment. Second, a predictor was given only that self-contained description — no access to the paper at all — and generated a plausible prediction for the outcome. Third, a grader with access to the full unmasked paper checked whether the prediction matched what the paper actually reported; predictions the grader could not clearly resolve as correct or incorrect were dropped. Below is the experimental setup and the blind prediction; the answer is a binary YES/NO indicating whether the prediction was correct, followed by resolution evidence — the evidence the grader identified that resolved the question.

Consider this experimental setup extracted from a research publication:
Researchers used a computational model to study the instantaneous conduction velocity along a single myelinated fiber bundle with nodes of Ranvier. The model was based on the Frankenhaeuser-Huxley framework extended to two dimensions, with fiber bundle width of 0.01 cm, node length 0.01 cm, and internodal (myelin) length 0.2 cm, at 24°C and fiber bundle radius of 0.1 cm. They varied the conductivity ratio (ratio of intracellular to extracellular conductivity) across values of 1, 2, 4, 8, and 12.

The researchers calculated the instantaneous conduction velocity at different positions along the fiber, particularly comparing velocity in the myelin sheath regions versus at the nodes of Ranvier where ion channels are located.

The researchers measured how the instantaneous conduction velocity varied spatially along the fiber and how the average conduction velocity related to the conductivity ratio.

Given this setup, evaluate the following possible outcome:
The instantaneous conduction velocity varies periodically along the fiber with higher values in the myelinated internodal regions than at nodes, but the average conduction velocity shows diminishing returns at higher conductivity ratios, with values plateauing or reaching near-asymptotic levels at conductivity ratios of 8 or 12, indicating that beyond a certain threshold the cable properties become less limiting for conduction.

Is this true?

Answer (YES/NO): NO